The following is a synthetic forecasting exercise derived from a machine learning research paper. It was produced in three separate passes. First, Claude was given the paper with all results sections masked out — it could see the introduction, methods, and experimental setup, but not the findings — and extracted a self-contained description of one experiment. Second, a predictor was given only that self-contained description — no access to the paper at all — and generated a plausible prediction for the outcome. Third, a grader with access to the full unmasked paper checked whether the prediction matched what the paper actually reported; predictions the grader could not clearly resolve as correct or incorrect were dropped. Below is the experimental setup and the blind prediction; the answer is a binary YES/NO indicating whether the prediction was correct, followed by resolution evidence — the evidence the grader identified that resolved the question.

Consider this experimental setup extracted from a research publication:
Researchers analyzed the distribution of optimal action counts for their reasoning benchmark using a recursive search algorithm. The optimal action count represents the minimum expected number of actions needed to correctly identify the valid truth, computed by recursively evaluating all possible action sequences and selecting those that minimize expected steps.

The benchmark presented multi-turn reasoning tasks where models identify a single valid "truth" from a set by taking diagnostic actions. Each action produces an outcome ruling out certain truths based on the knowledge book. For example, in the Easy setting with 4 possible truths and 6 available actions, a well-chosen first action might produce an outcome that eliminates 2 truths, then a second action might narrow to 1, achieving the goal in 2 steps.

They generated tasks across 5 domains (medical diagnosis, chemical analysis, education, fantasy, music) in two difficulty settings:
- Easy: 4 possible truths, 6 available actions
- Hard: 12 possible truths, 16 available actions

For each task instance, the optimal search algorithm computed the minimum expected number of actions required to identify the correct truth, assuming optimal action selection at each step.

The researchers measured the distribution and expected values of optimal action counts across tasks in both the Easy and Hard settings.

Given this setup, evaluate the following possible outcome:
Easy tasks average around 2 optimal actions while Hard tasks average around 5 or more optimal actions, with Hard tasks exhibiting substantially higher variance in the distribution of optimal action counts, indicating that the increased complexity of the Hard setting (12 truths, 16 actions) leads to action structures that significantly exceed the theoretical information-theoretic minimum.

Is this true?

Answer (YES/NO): NO